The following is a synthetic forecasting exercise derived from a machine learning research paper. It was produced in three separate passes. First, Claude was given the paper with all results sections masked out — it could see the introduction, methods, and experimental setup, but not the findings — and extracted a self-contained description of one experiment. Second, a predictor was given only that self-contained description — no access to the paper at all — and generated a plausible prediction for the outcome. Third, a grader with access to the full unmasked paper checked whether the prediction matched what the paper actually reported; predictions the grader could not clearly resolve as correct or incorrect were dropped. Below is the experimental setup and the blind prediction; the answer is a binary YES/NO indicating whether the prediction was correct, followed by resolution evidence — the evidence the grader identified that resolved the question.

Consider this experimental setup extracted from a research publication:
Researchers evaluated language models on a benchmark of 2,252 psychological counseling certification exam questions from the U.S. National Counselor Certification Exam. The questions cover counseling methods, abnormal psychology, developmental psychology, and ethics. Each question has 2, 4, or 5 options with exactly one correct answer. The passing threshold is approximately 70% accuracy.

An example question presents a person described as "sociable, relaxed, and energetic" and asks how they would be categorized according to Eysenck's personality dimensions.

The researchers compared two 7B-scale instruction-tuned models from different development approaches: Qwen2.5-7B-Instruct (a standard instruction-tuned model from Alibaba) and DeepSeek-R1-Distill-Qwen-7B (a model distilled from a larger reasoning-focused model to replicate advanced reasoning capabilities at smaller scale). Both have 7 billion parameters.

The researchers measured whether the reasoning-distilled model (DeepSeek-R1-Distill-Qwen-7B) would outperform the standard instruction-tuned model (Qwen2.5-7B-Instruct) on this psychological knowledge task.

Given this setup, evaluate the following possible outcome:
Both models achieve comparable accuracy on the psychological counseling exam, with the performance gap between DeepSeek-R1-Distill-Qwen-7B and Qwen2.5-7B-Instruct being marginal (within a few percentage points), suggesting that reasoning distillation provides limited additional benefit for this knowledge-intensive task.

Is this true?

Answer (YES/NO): YES